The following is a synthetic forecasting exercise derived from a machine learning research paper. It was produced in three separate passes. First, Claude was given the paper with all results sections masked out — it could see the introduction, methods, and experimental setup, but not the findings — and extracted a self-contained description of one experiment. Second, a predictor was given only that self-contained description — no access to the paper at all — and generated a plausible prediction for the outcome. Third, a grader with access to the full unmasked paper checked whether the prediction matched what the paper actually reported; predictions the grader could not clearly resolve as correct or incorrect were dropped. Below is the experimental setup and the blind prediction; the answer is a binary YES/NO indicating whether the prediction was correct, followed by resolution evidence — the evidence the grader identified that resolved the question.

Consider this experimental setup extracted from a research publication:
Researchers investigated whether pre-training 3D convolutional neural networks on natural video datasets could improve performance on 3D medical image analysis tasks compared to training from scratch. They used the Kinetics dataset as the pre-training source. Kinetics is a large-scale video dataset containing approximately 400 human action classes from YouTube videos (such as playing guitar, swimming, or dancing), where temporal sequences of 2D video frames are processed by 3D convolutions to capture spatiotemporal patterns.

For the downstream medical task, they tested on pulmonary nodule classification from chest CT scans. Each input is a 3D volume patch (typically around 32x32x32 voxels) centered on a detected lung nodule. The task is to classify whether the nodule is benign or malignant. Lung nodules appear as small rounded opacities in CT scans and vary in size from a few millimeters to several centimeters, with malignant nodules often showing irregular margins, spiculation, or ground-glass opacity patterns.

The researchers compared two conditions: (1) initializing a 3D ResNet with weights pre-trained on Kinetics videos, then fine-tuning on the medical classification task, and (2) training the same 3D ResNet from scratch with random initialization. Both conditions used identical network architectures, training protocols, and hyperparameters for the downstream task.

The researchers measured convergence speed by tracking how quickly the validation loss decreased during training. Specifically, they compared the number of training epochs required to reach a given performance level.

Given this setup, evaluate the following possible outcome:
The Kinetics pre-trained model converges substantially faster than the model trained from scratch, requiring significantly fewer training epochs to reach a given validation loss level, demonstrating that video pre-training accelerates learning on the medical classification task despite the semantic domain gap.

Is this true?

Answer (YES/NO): YES